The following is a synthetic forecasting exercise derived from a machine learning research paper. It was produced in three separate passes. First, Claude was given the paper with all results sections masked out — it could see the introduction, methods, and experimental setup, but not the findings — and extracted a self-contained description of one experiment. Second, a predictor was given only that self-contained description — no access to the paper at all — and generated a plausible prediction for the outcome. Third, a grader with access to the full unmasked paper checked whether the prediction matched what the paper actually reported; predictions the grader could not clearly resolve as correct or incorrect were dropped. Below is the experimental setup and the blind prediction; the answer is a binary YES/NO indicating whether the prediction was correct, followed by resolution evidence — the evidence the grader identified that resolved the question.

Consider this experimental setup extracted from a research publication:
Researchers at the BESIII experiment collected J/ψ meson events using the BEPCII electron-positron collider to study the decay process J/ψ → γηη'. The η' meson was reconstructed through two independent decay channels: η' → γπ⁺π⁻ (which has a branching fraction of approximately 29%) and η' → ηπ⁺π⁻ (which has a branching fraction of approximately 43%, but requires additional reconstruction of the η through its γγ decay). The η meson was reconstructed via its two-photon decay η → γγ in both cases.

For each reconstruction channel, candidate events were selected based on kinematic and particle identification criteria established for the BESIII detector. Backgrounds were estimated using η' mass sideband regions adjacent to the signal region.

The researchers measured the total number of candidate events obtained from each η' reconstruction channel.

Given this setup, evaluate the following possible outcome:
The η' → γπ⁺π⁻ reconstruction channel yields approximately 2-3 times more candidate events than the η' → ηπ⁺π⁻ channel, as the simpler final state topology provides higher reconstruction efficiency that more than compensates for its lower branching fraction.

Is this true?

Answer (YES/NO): YES